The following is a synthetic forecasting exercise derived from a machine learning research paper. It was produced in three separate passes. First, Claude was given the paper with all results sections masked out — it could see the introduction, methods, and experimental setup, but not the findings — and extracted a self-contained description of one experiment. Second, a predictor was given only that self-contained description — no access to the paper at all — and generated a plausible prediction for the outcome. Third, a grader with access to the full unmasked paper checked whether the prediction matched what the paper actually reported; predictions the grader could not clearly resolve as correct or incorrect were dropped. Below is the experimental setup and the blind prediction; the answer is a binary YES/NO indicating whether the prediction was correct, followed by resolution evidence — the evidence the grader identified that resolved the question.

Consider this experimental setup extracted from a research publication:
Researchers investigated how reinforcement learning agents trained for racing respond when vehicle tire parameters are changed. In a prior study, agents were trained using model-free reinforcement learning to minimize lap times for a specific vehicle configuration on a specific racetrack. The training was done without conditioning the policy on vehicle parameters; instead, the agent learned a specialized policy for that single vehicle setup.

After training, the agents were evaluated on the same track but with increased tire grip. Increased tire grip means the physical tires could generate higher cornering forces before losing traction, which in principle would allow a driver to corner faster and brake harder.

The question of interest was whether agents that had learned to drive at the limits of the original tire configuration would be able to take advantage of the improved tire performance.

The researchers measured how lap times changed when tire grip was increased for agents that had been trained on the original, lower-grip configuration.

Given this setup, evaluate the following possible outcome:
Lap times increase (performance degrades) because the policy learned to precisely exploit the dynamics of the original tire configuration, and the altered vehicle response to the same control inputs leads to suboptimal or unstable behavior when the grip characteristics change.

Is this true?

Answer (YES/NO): YES